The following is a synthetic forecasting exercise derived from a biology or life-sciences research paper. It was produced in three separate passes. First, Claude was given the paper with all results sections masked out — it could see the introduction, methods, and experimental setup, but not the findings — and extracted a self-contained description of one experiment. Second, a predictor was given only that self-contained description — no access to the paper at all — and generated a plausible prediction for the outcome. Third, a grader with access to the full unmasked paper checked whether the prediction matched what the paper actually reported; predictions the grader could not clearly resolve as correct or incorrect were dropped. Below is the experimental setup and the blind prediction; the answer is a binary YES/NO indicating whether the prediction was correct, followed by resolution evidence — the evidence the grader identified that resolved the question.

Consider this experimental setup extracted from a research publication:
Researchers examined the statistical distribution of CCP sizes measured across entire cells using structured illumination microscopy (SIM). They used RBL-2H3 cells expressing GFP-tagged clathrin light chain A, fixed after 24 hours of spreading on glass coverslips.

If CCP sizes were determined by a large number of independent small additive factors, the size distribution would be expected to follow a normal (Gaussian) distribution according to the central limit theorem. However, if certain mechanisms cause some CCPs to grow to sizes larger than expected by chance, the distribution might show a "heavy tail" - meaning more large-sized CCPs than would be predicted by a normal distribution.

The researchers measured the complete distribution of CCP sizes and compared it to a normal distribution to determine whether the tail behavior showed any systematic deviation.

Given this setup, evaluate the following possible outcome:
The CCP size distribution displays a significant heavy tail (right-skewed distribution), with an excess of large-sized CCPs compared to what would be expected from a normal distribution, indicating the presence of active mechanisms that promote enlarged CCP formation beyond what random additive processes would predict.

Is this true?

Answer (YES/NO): YES